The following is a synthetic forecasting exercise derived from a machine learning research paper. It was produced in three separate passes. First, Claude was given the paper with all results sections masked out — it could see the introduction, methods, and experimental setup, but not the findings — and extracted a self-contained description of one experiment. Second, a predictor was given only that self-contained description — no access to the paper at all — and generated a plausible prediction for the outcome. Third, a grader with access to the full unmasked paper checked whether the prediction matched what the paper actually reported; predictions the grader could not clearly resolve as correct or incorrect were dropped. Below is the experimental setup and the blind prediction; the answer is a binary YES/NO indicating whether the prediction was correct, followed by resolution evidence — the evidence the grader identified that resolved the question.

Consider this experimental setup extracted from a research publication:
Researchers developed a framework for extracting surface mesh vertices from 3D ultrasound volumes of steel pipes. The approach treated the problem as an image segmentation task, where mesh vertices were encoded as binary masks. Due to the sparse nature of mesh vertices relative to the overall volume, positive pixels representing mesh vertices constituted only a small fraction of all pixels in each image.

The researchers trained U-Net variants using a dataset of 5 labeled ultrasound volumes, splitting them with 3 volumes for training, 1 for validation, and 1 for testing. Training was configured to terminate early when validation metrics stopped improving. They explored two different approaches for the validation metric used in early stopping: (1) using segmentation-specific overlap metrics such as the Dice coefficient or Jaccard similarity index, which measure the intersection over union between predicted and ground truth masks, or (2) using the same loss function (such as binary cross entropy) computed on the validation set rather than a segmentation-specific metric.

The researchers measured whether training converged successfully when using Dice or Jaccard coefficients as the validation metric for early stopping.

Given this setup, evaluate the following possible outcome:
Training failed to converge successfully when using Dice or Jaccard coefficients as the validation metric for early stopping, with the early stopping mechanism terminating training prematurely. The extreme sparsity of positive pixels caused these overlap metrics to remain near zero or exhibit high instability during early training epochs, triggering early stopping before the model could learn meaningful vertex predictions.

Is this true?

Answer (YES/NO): NO